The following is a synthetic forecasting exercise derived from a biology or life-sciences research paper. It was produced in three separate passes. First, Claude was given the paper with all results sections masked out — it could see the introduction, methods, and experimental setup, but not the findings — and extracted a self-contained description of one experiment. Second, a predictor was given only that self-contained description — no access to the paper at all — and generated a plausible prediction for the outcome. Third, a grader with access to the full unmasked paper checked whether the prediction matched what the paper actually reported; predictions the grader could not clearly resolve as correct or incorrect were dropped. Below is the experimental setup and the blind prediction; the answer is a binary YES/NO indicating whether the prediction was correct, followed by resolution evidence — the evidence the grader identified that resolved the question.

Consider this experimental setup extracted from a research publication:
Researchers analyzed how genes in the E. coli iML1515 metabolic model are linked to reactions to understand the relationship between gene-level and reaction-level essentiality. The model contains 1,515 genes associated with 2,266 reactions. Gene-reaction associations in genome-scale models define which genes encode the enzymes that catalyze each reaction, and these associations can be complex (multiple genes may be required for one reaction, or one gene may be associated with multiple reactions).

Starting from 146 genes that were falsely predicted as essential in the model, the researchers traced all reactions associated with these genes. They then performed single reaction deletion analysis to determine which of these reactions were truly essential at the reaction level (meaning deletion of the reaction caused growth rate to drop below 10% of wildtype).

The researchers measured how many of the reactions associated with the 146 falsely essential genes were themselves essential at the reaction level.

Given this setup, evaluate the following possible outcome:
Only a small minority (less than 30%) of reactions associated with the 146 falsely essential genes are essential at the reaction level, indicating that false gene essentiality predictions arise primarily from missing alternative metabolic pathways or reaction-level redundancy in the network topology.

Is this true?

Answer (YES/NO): NO